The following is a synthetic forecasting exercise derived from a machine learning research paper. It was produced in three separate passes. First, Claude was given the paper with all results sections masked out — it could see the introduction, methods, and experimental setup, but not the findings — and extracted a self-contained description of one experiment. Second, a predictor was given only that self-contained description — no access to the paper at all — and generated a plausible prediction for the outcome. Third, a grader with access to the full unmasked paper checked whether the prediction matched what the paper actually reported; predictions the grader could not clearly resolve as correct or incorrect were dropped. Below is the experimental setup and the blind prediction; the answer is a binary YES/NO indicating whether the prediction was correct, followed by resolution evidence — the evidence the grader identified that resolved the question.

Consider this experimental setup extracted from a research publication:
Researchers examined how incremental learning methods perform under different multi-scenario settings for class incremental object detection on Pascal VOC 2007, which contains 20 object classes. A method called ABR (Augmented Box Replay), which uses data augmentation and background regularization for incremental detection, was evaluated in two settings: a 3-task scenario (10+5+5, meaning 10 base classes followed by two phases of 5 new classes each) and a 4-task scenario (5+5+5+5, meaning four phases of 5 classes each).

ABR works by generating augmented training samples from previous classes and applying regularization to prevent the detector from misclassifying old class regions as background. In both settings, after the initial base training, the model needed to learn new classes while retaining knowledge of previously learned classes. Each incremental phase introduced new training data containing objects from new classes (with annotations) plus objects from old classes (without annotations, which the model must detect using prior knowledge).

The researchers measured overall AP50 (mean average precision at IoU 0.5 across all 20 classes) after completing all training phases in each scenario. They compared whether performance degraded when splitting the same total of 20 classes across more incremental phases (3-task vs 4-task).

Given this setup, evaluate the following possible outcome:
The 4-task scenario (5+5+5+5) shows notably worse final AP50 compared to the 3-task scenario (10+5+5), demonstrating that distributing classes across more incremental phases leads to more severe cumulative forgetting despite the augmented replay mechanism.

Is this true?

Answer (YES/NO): YES